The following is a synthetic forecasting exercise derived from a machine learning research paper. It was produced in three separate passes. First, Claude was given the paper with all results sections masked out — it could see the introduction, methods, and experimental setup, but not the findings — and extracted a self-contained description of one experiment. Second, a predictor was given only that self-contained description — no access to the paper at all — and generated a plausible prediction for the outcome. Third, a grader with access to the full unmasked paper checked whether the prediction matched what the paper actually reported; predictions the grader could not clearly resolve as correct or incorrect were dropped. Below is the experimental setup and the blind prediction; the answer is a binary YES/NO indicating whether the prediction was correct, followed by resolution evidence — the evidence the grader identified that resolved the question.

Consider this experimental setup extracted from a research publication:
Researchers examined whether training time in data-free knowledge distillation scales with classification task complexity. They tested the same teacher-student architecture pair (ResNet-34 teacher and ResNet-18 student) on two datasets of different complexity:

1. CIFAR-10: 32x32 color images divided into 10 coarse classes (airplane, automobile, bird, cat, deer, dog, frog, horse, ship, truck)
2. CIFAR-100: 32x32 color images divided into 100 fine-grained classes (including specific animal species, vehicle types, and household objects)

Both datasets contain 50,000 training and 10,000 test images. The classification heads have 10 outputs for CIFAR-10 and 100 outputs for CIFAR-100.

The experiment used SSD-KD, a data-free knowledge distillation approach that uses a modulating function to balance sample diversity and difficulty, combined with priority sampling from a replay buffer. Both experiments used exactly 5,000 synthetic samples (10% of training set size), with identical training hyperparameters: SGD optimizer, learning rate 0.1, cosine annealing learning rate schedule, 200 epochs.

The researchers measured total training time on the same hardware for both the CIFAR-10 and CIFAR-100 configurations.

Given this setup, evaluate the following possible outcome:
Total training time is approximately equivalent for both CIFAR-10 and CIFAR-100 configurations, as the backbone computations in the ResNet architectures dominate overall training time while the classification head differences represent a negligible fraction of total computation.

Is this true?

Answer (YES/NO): YES